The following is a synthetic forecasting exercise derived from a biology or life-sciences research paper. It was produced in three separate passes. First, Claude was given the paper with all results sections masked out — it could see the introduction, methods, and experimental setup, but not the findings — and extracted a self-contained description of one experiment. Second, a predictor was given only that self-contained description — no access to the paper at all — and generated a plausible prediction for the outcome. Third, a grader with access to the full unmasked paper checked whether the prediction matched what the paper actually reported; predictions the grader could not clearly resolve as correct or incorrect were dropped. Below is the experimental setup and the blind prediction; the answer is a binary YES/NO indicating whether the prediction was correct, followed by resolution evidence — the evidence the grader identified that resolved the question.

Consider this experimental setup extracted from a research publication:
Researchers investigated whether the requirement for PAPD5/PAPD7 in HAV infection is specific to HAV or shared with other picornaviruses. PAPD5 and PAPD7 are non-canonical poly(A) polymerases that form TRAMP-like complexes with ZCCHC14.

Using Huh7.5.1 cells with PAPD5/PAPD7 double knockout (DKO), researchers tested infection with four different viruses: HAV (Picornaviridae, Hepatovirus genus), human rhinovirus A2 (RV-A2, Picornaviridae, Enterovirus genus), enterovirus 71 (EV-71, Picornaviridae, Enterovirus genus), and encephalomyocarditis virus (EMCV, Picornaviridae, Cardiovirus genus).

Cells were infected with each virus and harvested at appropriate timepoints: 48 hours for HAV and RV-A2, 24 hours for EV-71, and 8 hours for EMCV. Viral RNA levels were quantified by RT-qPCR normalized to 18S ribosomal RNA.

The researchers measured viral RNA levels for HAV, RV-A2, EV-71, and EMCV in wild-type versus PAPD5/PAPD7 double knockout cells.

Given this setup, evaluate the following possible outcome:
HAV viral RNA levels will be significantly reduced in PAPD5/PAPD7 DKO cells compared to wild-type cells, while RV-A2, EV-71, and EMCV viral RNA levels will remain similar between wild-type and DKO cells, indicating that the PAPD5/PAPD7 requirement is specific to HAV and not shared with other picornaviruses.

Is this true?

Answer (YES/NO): NO